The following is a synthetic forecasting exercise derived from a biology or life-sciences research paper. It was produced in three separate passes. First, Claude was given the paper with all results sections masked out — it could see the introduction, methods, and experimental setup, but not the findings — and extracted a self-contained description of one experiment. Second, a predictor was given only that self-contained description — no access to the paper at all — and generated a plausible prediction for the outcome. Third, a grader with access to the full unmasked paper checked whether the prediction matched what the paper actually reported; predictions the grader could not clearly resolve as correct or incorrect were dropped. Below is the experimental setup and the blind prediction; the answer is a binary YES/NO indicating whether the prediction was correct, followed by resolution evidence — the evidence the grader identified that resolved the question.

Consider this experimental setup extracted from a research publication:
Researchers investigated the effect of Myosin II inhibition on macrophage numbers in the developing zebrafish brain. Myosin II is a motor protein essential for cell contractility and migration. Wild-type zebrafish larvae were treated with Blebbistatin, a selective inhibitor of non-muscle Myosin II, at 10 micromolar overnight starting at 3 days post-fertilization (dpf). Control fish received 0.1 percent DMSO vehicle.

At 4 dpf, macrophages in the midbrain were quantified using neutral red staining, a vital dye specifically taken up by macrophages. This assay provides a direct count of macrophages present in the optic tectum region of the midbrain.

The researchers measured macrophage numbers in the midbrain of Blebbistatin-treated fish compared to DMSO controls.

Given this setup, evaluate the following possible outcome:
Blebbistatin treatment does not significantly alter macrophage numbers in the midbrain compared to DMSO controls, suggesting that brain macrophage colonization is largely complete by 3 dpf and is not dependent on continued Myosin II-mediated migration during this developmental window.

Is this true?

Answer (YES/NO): NO